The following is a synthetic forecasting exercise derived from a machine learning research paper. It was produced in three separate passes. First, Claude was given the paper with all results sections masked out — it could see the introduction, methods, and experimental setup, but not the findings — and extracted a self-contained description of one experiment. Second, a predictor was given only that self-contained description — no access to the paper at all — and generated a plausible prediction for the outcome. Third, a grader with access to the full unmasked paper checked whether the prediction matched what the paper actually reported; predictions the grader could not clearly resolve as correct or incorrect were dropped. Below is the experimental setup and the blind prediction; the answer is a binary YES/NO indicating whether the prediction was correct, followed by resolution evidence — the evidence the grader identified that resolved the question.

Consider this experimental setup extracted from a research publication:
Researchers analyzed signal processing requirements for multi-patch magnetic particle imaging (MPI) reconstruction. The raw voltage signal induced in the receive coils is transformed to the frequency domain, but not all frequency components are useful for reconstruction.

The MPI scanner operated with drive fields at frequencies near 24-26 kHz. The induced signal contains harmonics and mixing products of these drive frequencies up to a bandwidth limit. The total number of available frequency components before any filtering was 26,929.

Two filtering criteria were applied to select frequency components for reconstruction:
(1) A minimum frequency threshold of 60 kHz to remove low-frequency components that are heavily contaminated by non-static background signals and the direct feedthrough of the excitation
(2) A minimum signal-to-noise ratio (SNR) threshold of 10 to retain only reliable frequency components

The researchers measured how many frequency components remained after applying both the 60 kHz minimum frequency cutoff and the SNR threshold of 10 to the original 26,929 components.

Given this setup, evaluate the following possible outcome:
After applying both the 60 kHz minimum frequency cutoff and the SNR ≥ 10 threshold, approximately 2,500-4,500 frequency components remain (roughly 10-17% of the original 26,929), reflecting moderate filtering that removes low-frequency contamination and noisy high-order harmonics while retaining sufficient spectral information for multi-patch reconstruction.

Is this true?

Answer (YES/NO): NO